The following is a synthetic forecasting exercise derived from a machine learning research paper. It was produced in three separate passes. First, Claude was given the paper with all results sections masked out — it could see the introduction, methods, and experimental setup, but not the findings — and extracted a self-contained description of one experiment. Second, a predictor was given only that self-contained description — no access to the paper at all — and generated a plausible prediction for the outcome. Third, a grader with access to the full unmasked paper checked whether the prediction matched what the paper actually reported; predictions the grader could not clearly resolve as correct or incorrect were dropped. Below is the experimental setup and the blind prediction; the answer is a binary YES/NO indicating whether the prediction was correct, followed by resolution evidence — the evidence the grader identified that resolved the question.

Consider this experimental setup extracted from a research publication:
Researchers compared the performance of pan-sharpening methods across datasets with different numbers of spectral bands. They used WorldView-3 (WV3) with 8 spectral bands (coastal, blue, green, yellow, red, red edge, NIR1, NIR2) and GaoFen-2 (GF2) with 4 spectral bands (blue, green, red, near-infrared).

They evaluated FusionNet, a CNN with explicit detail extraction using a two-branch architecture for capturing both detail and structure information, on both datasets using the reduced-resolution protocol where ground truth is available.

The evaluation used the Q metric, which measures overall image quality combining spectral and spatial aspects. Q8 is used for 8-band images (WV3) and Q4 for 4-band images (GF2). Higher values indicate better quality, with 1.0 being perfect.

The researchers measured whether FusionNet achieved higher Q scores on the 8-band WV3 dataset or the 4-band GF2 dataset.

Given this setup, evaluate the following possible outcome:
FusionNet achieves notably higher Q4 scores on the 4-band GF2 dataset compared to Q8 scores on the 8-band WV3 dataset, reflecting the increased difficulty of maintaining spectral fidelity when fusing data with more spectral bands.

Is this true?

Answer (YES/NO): YES